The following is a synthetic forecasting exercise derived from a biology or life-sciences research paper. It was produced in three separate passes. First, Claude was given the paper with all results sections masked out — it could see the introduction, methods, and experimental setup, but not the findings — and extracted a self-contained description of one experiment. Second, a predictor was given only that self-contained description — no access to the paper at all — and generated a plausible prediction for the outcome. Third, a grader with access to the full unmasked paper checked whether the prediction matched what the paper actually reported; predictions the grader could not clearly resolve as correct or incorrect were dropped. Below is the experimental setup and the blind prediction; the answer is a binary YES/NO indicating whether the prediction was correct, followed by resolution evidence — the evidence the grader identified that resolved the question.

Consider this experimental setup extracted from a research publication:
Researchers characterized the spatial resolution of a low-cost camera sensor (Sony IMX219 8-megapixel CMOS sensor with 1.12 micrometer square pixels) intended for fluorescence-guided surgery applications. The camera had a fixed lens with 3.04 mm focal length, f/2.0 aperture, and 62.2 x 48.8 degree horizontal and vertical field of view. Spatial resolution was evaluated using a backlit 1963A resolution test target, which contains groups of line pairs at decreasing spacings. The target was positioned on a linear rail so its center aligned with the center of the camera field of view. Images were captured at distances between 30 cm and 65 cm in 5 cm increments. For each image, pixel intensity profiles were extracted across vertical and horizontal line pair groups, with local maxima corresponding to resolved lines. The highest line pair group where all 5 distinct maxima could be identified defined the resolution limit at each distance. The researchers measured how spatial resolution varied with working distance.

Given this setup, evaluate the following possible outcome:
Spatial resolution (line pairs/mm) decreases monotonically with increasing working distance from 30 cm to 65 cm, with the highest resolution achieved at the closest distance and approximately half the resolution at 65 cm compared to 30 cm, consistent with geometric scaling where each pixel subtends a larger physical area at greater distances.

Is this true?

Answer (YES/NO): NO